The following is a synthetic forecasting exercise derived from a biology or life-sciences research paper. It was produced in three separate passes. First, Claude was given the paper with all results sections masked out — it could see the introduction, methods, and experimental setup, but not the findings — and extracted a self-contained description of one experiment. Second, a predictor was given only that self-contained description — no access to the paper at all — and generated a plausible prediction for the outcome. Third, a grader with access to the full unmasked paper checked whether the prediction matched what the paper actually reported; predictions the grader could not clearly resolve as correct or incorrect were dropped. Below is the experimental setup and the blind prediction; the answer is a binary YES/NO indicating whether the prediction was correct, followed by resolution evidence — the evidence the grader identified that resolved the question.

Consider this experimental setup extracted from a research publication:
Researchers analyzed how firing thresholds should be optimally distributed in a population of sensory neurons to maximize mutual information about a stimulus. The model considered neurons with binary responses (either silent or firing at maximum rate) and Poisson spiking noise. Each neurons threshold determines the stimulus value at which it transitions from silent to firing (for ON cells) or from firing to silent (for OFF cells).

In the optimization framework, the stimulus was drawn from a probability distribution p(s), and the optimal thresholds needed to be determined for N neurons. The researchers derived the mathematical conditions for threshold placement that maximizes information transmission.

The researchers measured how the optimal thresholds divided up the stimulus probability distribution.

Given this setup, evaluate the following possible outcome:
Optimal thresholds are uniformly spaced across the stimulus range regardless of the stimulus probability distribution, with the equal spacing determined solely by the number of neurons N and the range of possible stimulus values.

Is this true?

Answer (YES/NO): NO